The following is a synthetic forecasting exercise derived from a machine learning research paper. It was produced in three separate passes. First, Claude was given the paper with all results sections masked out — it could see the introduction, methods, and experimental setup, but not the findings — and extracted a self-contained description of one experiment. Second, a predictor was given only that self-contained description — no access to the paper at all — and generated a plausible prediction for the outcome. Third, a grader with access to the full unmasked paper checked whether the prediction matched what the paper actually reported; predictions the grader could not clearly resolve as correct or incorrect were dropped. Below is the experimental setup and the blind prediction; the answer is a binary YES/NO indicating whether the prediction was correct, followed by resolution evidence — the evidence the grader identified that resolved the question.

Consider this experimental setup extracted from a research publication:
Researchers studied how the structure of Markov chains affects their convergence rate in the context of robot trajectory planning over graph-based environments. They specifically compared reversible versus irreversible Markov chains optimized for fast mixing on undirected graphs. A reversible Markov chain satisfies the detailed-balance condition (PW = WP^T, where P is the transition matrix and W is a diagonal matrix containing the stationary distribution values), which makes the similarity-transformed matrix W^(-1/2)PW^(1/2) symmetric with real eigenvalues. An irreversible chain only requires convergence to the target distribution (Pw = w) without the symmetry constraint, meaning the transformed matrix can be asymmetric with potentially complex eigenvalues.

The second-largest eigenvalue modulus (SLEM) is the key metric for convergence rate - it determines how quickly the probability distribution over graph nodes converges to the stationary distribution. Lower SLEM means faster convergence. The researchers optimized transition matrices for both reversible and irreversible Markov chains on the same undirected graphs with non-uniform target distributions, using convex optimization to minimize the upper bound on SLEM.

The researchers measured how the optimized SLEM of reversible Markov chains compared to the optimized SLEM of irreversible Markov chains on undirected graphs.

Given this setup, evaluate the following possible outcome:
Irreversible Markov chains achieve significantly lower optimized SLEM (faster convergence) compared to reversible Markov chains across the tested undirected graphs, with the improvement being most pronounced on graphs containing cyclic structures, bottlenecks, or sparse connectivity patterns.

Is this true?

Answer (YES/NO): NO